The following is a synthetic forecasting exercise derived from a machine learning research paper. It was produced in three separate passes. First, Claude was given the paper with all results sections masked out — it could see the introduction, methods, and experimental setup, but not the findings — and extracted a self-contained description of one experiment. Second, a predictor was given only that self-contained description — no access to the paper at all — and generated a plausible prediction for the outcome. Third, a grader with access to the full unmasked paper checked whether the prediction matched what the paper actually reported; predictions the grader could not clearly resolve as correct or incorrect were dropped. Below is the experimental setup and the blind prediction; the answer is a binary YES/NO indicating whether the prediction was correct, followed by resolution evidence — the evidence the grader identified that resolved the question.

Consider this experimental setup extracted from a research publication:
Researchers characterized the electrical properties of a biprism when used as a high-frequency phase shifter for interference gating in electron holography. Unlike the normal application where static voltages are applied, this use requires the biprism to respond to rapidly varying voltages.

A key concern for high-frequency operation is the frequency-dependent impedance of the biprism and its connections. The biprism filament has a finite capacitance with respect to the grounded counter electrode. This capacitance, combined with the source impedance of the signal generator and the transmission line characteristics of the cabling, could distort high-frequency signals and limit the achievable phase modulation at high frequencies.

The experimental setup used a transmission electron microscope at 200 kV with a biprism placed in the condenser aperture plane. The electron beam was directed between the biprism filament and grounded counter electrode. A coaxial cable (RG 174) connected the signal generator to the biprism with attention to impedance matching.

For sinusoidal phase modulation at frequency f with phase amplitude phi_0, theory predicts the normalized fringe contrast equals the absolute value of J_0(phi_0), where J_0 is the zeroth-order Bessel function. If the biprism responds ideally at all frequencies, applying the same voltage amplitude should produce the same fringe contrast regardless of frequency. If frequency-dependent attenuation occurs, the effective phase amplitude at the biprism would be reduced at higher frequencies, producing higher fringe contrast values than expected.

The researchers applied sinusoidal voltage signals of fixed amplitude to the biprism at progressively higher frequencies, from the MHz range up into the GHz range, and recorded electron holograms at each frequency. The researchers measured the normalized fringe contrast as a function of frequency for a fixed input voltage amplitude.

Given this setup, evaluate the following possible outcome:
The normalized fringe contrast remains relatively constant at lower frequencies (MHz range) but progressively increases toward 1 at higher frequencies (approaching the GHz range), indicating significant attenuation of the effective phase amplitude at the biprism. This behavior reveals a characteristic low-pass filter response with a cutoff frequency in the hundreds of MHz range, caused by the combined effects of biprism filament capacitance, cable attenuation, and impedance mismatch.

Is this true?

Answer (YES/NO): YES